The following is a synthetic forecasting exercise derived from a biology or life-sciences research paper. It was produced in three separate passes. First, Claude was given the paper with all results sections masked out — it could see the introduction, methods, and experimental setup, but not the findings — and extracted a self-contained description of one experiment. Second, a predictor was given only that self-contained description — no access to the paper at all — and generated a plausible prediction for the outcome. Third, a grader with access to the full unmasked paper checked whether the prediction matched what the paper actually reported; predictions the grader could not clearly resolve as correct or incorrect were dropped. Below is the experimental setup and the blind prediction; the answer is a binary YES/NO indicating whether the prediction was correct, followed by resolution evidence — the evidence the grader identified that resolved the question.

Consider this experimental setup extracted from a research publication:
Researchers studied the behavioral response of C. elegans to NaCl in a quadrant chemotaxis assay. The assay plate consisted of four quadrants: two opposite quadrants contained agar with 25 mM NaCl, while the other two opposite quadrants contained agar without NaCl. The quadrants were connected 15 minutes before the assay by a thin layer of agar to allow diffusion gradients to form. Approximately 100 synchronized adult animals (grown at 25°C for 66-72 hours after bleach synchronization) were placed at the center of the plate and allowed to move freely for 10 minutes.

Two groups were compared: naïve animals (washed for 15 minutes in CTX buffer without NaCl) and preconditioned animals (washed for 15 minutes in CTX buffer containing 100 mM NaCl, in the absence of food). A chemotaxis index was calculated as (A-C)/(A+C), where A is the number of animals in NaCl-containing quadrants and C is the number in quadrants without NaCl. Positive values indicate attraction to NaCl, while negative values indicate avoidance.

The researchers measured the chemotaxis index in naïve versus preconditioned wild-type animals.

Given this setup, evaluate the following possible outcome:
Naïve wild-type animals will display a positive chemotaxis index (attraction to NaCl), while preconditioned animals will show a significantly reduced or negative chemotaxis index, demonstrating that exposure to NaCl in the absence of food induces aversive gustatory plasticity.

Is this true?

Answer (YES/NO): YES